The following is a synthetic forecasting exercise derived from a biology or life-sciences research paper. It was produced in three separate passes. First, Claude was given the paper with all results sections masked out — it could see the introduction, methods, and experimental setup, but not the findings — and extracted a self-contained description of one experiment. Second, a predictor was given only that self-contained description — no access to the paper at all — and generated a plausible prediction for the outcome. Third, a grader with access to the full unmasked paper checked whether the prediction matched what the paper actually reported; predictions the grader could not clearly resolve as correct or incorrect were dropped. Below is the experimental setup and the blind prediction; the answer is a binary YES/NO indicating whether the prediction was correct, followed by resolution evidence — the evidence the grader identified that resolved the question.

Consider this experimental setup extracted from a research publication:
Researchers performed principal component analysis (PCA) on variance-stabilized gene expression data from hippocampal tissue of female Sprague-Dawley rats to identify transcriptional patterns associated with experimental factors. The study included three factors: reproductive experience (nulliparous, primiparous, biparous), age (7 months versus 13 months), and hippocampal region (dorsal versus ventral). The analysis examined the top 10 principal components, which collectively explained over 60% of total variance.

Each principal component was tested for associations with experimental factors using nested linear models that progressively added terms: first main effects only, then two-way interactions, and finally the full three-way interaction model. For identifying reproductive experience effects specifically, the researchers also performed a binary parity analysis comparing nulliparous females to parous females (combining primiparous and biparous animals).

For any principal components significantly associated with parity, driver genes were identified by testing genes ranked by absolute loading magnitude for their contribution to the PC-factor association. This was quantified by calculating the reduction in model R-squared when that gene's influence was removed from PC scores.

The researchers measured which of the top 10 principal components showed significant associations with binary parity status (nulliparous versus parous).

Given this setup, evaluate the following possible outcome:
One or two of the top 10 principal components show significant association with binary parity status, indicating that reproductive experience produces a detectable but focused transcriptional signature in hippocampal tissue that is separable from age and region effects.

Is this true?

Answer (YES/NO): NO